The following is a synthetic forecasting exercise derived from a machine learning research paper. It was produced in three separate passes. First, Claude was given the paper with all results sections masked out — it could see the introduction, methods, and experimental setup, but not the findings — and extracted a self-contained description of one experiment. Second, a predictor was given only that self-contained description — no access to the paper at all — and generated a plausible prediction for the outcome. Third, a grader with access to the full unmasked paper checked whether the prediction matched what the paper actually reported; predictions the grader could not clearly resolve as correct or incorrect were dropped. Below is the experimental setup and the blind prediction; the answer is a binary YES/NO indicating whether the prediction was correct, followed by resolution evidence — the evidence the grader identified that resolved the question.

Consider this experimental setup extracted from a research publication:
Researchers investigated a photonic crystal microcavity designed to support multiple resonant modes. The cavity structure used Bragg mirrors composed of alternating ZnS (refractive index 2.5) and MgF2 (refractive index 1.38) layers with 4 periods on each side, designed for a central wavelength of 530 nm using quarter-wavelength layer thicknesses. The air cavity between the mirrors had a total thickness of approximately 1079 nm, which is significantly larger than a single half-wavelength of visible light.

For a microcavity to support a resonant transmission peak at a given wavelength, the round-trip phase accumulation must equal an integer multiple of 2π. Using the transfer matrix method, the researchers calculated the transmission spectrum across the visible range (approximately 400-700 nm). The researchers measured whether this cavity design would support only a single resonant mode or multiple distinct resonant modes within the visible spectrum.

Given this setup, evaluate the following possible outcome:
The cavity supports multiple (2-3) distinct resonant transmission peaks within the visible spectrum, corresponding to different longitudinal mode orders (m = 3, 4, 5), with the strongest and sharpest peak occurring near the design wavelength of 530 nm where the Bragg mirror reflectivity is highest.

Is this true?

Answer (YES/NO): NO